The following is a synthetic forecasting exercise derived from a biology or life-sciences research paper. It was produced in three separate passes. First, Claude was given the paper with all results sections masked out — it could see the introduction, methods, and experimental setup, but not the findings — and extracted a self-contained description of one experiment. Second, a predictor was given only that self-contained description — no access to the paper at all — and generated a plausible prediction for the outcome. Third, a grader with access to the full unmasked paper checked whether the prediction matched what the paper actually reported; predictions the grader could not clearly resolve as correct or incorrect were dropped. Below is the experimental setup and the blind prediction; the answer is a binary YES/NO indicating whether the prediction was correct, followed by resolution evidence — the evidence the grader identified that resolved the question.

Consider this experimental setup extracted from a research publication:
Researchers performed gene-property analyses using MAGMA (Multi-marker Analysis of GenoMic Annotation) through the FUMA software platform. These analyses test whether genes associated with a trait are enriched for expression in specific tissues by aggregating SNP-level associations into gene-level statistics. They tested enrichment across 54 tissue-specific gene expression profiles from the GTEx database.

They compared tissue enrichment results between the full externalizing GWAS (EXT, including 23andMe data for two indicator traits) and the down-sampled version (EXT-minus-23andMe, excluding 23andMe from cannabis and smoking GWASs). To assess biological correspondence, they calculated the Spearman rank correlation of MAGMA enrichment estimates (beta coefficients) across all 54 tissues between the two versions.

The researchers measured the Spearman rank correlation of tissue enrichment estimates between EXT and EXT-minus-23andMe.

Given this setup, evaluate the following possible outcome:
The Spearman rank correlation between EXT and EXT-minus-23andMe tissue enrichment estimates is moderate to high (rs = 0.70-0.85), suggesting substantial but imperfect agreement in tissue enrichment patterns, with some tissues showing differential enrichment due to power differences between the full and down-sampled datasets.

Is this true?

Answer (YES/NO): NO